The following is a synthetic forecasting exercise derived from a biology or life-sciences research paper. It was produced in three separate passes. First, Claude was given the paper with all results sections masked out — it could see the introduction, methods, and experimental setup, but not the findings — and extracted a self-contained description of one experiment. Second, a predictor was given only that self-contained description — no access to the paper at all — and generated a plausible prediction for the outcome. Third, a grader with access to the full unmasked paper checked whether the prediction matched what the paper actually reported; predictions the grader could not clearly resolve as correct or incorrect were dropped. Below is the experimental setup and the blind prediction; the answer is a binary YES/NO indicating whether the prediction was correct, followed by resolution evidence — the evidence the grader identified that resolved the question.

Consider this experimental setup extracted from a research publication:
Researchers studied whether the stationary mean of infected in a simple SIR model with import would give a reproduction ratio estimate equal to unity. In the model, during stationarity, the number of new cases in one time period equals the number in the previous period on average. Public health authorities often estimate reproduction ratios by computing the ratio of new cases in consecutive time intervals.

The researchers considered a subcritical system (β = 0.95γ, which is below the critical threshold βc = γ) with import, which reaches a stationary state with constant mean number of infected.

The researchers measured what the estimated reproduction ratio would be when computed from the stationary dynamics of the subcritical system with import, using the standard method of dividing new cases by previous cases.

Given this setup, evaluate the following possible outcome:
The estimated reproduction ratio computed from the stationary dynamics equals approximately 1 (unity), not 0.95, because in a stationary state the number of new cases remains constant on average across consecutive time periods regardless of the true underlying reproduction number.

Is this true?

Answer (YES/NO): YES